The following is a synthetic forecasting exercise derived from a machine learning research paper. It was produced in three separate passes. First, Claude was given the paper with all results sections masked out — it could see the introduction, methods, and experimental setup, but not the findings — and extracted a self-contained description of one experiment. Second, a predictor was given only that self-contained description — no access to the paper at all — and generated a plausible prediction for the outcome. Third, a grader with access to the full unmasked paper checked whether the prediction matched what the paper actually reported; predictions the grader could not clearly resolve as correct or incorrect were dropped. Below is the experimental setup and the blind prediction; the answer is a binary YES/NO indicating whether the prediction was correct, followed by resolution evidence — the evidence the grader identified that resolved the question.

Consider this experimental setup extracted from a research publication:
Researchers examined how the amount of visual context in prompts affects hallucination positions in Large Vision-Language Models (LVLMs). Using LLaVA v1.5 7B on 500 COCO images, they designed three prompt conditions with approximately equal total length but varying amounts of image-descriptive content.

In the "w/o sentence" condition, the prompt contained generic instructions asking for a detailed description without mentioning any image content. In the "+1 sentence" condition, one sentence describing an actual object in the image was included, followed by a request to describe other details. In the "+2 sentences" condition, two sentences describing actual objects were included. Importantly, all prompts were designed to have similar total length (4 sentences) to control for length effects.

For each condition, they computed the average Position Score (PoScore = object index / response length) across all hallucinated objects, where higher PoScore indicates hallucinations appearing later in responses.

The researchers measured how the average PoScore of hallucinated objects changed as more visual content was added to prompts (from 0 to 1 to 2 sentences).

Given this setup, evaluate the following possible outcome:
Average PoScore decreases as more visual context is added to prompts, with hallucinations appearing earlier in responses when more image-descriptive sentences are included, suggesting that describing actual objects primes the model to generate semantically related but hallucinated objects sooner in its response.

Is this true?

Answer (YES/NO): YES